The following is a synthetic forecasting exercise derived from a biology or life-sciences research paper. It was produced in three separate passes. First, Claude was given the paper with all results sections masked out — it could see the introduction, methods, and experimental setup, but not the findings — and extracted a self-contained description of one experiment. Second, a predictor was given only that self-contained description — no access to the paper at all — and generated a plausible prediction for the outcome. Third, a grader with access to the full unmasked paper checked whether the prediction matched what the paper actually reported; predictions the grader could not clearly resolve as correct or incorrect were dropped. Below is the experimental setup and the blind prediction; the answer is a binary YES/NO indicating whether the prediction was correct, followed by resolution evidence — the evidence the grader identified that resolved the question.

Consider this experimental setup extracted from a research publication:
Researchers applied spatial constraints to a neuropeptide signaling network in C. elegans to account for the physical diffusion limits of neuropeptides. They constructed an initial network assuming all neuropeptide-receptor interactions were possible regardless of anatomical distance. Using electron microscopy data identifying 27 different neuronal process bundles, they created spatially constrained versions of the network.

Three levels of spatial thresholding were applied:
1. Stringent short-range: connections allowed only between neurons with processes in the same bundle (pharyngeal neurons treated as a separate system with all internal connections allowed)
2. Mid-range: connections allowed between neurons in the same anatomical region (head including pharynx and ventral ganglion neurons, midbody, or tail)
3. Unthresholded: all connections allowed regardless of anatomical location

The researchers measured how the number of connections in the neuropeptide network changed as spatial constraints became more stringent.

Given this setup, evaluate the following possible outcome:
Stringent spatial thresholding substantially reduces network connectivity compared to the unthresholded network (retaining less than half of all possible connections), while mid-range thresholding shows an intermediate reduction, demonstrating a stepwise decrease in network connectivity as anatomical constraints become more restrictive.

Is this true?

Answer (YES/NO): YES